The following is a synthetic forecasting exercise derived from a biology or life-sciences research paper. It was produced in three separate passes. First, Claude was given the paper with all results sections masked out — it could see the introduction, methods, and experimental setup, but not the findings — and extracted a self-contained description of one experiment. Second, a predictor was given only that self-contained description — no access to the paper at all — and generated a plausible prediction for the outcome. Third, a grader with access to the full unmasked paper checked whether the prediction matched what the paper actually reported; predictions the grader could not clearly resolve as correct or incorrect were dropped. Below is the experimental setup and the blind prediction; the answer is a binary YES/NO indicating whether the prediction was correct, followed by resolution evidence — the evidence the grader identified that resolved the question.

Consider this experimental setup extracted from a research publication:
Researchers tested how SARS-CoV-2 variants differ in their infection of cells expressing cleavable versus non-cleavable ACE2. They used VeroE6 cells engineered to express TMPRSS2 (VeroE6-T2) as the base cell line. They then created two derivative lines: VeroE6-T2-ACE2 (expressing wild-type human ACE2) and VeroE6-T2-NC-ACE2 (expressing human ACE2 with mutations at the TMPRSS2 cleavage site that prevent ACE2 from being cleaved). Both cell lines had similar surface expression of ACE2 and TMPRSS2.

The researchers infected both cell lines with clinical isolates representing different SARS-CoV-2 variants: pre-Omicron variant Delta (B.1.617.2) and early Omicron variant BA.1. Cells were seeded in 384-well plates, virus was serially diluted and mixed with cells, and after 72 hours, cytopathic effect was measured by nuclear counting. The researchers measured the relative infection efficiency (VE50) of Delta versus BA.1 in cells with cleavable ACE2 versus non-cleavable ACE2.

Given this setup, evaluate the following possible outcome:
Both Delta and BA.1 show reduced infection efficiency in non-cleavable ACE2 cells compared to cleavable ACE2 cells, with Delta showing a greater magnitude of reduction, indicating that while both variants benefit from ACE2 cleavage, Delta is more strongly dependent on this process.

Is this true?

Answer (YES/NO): NO